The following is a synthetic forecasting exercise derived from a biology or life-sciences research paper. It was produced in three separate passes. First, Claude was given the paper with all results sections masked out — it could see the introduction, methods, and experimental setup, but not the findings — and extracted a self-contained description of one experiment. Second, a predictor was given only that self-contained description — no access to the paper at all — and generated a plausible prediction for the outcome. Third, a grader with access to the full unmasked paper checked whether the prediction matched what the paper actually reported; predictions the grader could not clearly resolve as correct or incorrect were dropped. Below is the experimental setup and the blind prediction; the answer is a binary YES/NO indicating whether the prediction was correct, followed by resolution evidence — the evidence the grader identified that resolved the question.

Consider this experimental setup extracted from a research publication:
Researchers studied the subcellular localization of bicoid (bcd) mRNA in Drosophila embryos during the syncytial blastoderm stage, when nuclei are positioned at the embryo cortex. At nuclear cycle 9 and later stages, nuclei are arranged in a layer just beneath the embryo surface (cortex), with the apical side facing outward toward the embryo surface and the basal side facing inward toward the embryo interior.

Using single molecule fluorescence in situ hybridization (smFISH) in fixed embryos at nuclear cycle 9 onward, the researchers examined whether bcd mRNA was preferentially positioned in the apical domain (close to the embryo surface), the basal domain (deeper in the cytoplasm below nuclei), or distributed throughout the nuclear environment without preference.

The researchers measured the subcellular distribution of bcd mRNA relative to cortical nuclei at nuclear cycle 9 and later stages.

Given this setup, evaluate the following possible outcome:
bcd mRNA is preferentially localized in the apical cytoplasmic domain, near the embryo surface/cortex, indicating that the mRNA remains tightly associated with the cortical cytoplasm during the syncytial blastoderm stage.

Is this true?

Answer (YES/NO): NO